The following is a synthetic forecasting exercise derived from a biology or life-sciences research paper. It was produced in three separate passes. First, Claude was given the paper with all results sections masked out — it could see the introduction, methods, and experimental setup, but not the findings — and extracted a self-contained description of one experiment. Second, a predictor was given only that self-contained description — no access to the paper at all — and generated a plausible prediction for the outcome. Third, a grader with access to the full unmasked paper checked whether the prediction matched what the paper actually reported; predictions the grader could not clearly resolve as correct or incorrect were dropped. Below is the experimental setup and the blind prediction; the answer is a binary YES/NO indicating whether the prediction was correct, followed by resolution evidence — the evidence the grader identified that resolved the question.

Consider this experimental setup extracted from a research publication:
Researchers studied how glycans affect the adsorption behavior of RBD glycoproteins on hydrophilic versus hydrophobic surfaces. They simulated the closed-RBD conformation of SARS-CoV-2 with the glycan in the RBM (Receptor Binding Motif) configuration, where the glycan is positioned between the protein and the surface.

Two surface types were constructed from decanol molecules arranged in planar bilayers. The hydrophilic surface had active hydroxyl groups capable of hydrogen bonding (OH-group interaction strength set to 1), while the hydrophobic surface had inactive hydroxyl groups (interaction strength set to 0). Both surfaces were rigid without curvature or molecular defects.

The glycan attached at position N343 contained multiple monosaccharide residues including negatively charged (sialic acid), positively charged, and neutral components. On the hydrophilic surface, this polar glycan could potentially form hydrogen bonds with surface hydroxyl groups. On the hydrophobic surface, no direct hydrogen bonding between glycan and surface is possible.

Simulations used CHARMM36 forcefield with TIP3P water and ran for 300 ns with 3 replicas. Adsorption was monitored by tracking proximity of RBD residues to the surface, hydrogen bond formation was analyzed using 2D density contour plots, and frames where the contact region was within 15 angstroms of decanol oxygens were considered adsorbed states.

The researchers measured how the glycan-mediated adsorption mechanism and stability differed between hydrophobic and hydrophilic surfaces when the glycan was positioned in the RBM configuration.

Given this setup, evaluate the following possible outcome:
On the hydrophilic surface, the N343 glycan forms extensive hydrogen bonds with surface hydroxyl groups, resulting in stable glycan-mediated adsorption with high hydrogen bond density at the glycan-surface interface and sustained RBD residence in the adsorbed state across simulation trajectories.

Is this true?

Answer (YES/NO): NO